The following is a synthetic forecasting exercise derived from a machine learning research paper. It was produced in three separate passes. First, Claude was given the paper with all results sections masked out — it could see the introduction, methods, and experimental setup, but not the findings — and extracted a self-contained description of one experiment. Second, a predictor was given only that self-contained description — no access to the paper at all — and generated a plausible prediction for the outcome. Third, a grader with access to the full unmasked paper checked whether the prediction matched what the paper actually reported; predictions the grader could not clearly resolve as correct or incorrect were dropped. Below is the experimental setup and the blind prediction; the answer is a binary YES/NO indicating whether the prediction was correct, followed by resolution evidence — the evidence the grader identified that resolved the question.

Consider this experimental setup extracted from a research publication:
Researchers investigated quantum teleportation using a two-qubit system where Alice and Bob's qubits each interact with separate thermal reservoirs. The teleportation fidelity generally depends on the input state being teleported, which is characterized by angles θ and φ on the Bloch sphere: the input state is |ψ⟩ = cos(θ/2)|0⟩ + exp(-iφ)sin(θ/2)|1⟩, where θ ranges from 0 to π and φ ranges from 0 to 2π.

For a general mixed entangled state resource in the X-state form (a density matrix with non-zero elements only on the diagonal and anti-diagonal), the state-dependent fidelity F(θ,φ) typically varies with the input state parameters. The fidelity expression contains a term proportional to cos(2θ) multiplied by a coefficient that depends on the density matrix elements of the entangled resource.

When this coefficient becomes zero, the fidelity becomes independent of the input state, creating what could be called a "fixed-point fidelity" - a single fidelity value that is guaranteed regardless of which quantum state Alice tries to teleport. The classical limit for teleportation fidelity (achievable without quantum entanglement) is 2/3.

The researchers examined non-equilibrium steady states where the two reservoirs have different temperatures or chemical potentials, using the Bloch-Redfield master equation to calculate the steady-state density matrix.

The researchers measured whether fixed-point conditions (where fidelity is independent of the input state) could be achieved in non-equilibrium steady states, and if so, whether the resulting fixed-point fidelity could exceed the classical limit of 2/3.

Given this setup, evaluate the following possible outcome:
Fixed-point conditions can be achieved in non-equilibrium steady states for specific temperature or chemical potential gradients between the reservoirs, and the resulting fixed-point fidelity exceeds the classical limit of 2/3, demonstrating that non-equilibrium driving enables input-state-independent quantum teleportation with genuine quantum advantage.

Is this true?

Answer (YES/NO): YES